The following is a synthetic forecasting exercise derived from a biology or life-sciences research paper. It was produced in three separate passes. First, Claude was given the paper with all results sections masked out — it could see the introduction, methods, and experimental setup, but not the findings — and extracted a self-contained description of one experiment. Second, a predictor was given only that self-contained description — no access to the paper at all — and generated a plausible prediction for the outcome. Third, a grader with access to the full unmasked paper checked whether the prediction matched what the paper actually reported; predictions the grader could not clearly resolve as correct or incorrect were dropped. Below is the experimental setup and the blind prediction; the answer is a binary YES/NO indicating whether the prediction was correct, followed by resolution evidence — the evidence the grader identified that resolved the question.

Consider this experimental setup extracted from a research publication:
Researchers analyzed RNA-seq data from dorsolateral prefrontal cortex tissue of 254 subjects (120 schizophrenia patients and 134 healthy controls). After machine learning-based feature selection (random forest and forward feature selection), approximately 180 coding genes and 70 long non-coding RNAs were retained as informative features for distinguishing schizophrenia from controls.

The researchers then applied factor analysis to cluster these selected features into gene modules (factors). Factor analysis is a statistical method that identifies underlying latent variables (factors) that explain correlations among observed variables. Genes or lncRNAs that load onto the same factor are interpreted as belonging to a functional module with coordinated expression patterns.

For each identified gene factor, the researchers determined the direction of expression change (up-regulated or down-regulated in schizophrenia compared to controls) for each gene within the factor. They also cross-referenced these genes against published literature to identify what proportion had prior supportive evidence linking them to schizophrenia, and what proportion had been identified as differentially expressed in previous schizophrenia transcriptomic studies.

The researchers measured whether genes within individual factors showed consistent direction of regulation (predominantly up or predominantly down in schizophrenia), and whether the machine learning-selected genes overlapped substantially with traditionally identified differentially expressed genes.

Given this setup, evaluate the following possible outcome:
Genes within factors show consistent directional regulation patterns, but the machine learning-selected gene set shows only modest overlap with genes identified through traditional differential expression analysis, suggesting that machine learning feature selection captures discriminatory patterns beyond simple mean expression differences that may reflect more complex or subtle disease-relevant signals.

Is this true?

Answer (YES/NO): YES